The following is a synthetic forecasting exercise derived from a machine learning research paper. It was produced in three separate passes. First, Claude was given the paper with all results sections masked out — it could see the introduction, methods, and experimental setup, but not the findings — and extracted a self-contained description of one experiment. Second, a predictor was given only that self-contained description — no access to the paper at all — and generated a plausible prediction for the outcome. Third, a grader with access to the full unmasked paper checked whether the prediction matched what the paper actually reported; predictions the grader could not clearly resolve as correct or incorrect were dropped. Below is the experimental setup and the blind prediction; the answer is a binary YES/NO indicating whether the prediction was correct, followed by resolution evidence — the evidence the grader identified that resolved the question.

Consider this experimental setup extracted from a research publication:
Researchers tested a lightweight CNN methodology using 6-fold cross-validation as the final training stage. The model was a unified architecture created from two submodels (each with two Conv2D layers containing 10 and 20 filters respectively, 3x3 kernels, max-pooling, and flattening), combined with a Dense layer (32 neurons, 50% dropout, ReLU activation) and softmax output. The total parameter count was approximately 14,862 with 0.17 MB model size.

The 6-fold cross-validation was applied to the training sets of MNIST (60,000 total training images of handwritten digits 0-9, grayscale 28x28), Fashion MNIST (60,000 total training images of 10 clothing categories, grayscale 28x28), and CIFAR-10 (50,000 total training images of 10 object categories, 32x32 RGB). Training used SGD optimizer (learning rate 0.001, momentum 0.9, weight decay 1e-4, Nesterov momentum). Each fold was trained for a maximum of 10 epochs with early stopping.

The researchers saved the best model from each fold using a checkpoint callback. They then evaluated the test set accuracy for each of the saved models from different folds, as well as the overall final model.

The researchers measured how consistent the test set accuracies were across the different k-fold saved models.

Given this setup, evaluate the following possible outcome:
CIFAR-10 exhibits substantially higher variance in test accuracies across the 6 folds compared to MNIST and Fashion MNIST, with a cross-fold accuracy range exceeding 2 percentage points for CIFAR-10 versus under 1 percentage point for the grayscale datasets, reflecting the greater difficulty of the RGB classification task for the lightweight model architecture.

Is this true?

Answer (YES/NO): NO